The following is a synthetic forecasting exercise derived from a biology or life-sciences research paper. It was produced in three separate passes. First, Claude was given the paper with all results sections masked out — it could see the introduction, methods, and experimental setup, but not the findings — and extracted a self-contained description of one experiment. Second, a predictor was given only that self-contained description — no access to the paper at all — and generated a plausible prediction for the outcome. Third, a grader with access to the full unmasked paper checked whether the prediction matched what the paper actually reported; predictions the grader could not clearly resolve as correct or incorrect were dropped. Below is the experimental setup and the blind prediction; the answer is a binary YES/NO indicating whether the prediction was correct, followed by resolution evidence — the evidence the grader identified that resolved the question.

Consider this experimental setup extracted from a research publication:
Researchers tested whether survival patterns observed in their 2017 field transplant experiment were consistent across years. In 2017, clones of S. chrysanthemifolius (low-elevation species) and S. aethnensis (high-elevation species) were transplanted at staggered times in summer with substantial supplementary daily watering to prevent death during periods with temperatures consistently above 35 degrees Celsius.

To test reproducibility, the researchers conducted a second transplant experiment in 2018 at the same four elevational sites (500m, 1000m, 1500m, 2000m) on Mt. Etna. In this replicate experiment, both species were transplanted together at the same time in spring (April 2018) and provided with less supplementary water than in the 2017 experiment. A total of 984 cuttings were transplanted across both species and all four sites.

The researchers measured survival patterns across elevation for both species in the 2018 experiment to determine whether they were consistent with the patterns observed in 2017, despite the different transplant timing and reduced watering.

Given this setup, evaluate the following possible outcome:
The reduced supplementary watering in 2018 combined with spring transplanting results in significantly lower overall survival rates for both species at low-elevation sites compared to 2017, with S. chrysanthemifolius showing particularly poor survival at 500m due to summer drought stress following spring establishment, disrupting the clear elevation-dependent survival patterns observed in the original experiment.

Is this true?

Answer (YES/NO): NO